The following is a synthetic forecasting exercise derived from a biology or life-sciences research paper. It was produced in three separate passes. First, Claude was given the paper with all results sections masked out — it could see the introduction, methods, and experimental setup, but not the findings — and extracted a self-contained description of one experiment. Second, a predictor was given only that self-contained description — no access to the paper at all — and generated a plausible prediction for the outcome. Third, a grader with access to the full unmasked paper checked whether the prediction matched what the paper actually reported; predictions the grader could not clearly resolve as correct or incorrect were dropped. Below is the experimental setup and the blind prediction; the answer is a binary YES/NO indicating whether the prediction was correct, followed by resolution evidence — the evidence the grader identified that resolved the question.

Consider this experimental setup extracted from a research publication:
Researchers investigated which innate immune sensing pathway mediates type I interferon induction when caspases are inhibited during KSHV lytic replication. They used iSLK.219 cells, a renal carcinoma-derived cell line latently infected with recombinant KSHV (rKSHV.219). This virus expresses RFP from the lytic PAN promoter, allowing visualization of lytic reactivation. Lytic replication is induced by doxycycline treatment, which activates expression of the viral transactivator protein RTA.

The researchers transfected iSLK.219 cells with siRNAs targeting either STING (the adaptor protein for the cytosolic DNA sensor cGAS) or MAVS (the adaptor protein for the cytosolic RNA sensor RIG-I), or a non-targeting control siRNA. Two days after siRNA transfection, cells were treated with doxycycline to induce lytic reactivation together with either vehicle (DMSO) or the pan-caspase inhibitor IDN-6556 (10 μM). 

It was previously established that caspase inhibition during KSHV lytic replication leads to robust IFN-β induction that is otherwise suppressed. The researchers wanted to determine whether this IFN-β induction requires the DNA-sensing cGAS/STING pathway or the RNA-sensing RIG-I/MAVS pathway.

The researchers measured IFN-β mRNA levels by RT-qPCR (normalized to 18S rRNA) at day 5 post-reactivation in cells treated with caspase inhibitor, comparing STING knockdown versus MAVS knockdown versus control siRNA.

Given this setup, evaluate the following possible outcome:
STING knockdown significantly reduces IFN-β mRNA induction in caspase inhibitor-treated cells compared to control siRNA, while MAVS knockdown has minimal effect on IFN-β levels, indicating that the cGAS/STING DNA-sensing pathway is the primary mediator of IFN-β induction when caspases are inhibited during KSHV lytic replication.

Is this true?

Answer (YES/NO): NO